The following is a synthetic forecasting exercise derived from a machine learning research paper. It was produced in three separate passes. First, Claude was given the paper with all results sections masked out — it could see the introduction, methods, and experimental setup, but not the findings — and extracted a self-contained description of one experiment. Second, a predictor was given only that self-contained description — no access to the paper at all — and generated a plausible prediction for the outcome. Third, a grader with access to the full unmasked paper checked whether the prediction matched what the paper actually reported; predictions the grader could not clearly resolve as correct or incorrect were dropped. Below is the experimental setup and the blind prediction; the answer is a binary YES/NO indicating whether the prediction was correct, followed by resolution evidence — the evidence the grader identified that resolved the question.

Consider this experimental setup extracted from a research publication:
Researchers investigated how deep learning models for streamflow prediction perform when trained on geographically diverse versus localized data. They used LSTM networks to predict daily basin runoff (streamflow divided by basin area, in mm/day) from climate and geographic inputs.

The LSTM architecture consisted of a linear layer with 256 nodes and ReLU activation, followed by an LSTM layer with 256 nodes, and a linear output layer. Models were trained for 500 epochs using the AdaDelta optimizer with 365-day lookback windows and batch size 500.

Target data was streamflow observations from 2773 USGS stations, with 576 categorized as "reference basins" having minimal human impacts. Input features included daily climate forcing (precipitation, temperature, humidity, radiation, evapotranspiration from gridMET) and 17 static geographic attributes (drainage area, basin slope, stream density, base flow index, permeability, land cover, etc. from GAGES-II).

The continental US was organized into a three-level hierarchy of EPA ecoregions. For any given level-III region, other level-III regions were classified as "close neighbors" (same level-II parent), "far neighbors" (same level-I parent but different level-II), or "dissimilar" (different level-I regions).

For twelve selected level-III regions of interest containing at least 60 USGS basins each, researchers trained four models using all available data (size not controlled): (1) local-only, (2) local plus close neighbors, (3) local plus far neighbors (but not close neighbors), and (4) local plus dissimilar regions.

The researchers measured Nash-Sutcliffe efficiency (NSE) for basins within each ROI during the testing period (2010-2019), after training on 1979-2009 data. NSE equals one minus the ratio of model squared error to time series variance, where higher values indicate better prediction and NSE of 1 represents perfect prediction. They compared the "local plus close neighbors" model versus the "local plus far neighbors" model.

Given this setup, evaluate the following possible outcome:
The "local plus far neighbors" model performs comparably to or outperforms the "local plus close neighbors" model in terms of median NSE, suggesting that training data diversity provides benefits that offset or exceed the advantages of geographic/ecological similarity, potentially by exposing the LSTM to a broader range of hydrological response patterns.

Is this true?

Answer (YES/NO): YES